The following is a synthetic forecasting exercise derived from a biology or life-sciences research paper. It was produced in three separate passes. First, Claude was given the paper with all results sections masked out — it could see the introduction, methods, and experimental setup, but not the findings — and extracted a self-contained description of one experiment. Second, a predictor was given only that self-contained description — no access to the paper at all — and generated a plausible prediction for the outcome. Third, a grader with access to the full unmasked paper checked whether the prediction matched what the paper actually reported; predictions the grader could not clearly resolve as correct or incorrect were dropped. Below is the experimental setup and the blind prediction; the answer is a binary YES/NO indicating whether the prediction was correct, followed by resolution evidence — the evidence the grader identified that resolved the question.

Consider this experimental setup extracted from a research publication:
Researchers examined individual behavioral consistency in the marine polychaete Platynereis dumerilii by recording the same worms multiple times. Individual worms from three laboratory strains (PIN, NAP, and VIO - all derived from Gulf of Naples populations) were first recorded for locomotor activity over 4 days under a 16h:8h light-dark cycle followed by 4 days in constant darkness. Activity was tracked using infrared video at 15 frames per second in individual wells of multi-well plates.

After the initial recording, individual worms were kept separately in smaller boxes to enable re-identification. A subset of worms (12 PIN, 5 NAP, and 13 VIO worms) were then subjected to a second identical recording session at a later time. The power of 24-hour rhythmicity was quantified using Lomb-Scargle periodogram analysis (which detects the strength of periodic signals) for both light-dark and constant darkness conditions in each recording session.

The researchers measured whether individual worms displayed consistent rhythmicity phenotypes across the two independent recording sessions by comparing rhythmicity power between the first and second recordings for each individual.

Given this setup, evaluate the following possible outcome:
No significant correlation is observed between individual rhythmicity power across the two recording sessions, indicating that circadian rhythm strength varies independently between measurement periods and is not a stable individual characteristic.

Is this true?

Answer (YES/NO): NO